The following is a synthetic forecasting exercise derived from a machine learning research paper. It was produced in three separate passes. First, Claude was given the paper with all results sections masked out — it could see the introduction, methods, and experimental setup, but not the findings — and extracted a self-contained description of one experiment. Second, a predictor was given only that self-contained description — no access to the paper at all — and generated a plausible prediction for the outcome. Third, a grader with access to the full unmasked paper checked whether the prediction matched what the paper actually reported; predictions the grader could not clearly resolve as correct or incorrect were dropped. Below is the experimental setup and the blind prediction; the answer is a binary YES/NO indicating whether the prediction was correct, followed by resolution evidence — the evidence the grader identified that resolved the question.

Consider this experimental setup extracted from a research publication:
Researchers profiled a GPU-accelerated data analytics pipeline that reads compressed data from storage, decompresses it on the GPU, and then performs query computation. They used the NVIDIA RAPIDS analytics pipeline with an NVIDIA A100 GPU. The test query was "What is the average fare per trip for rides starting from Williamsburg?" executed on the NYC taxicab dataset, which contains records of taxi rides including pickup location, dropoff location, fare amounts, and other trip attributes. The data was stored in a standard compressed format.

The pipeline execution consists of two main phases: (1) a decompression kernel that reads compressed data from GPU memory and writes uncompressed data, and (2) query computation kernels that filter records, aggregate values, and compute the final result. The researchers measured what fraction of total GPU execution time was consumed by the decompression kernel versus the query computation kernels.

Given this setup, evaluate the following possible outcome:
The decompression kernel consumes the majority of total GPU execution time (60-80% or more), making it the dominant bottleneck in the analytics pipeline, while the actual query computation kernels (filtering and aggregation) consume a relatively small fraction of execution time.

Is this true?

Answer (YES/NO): YES